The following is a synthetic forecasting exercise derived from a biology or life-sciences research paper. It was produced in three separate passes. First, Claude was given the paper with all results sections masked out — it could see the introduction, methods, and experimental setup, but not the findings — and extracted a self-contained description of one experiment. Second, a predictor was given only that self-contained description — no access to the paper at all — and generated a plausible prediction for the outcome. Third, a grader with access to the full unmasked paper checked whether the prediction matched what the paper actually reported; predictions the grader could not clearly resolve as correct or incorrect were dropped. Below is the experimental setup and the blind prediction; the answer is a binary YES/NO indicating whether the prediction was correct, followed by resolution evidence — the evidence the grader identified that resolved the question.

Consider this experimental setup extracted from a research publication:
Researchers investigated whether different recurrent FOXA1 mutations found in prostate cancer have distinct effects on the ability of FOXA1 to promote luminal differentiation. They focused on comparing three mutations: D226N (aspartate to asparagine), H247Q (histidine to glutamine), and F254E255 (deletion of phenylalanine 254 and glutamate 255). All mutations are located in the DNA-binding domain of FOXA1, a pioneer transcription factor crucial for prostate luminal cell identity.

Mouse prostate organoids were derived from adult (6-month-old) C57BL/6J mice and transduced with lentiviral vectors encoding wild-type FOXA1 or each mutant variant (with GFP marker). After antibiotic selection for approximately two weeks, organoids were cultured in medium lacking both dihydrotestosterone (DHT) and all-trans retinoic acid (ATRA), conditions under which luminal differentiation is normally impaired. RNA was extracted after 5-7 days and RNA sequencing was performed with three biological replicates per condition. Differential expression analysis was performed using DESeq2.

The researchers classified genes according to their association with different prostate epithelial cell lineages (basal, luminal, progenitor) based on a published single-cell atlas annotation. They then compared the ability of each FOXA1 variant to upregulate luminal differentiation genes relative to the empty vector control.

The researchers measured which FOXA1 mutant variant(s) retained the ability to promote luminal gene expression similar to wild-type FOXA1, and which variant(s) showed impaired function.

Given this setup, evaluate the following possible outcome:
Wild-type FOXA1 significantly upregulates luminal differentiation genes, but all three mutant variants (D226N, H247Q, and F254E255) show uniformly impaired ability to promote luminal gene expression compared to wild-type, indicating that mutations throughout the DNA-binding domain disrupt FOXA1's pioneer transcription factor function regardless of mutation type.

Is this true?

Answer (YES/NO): NO